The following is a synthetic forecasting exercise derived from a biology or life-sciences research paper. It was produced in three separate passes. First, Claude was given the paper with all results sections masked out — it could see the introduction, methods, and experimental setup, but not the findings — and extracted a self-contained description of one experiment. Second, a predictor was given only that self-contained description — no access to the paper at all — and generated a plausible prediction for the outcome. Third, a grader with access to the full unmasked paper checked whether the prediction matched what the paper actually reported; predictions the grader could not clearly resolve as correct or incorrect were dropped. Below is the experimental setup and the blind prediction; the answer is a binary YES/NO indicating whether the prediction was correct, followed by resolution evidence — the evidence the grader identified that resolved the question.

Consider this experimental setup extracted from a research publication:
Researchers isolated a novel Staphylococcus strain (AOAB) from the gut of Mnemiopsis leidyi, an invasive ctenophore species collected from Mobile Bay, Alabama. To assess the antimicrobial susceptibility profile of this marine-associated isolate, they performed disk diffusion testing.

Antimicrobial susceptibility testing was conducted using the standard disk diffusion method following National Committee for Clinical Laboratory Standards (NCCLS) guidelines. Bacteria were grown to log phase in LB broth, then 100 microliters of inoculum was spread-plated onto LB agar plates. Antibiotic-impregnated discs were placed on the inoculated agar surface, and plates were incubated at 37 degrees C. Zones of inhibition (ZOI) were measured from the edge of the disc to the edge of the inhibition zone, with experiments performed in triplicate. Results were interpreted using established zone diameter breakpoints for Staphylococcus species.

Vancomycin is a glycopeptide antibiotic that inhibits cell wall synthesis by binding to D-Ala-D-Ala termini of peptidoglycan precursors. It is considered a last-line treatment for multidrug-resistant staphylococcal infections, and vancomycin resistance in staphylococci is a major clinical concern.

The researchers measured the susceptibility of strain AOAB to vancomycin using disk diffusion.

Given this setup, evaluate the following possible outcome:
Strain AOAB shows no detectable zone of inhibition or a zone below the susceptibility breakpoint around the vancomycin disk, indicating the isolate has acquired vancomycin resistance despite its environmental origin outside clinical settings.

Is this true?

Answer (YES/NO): NO